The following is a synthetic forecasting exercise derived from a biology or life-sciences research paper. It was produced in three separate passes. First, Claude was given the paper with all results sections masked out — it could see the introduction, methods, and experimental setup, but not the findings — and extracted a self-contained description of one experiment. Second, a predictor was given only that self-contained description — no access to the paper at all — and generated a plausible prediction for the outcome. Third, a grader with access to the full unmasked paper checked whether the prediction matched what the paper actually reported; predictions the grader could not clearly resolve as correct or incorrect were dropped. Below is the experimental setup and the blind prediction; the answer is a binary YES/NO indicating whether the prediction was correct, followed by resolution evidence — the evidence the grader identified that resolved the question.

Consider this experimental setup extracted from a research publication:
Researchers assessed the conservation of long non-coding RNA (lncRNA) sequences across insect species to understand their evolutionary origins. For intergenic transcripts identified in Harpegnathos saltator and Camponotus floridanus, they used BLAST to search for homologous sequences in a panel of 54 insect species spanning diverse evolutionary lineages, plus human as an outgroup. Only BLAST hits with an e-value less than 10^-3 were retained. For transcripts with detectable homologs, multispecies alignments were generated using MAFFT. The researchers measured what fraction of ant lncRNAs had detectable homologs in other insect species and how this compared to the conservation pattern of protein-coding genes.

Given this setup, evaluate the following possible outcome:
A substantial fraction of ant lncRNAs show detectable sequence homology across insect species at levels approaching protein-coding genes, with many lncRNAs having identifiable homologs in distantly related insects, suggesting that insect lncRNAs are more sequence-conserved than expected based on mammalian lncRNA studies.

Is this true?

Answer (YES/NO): NO